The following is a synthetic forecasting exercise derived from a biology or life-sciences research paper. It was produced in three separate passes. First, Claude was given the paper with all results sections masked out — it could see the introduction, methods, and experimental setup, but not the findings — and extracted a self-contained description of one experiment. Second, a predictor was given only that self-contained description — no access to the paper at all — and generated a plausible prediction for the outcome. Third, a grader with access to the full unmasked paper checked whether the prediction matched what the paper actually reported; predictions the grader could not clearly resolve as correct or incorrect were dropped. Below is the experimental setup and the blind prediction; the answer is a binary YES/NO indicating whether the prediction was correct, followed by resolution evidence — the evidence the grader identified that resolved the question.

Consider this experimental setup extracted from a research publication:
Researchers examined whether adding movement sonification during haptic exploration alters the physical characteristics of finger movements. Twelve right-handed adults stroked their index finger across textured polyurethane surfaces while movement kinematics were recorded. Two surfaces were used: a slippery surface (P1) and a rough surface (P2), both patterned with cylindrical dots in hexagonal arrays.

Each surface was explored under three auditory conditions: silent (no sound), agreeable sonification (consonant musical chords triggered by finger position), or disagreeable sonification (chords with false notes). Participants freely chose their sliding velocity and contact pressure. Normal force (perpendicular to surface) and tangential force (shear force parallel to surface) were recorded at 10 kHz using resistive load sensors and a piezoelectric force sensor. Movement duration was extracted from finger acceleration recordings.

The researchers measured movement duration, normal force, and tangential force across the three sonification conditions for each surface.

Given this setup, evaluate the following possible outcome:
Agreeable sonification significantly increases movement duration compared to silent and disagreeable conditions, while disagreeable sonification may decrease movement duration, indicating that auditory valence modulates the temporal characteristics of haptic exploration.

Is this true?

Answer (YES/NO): NO